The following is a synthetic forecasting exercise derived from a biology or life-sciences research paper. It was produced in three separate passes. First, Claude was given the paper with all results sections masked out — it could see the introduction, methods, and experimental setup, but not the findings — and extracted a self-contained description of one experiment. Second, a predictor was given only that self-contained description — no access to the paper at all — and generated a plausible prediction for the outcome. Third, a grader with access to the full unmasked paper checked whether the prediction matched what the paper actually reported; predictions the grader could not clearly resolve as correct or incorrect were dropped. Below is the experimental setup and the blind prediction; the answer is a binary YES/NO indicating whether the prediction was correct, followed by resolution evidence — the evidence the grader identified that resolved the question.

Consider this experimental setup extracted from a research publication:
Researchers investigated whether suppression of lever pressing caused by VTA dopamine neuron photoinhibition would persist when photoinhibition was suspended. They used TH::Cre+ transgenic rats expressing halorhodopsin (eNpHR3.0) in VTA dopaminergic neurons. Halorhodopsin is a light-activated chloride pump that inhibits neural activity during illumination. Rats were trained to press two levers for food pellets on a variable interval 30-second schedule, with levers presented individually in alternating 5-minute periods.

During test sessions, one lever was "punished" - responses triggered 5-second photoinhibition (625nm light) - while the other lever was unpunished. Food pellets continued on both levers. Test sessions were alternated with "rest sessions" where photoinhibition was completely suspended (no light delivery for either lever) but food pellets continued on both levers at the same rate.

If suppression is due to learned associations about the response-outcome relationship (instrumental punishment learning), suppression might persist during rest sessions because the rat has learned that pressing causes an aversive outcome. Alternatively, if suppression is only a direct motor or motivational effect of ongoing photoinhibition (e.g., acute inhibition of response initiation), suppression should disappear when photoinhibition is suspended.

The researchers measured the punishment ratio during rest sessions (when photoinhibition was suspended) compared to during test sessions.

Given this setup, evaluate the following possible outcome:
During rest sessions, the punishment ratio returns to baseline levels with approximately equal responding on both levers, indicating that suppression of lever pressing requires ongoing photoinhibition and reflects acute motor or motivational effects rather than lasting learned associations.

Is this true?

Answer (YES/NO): NO